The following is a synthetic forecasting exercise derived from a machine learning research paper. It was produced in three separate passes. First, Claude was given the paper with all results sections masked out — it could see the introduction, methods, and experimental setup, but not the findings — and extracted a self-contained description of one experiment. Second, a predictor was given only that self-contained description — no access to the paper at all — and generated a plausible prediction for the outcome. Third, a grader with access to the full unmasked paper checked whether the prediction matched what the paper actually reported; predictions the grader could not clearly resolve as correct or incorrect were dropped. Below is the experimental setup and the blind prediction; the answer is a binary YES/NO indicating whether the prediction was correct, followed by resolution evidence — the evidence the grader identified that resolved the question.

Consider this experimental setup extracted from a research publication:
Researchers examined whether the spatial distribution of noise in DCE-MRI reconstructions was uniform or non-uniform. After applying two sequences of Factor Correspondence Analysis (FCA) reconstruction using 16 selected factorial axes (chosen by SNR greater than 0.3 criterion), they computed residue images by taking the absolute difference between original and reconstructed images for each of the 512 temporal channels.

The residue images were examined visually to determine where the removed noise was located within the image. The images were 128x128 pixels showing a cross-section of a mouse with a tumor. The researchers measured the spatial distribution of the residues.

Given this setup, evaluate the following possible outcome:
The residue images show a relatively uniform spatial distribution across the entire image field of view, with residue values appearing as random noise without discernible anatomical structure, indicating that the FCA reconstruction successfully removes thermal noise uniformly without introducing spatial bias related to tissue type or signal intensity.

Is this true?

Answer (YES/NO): NO